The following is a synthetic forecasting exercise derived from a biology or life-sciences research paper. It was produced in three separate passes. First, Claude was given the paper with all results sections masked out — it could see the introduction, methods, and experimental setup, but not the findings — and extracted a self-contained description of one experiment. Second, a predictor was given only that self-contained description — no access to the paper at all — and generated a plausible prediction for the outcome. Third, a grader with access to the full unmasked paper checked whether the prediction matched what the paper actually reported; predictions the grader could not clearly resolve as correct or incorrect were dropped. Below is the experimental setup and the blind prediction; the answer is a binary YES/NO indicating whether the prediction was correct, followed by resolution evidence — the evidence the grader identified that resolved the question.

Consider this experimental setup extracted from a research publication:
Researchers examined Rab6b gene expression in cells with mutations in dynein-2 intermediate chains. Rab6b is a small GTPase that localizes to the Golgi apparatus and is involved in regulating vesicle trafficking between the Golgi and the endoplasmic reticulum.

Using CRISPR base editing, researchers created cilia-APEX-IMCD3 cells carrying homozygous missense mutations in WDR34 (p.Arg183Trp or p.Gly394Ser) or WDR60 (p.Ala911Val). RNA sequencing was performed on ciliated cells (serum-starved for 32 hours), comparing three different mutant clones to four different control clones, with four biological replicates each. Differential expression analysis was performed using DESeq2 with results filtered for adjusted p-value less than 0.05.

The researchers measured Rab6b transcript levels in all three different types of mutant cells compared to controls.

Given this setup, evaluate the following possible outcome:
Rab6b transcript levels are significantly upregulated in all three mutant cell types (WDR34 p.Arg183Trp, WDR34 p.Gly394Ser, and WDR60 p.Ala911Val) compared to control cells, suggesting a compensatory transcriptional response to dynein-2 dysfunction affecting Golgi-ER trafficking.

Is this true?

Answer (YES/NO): NO